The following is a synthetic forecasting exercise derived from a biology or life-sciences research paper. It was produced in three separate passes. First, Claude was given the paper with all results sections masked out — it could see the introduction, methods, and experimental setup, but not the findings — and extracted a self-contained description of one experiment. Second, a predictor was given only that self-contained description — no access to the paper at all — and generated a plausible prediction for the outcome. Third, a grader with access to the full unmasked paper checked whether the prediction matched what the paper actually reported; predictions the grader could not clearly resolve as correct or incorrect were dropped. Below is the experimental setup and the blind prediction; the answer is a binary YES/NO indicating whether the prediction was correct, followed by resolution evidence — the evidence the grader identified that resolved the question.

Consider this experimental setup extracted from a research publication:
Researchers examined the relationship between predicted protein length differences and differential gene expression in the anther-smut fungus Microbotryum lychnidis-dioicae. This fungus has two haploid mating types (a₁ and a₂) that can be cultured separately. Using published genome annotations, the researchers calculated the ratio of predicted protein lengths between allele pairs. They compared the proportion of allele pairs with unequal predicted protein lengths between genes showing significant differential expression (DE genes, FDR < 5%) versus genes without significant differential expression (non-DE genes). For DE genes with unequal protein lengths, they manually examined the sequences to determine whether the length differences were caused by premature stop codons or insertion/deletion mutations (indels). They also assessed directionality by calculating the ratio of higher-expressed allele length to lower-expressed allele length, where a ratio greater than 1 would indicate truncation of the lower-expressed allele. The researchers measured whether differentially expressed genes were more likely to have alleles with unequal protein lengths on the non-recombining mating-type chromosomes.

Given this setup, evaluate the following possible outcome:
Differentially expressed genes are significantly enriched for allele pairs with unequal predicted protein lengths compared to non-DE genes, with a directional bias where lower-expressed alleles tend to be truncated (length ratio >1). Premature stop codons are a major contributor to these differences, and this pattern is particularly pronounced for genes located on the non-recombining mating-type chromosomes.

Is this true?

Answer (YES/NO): YES